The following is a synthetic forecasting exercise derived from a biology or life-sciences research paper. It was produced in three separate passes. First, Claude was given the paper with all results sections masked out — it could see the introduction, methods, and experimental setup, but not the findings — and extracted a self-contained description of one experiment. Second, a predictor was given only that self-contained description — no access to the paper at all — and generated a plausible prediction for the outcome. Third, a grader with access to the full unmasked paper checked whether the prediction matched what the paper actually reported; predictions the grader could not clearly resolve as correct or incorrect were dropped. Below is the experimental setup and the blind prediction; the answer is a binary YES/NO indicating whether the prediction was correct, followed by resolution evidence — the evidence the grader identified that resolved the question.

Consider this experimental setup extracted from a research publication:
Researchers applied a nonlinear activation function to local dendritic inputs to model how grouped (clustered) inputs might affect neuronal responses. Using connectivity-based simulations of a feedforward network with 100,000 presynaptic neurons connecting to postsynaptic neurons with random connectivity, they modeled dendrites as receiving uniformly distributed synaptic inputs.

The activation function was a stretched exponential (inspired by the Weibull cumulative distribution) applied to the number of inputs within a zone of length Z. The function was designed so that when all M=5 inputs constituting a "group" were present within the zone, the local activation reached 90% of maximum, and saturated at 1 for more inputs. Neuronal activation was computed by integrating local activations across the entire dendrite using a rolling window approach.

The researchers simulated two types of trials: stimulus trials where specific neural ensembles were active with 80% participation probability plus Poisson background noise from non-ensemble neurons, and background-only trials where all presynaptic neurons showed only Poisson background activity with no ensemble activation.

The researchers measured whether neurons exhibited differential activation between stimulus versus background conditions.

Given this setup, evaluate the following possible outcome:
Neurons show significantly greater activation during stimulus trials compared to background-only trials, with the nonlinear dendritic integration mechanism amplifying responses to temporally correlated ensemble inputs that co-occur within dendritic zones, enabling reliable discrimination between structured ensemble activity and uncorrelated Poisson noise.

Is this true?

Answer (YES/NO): NO